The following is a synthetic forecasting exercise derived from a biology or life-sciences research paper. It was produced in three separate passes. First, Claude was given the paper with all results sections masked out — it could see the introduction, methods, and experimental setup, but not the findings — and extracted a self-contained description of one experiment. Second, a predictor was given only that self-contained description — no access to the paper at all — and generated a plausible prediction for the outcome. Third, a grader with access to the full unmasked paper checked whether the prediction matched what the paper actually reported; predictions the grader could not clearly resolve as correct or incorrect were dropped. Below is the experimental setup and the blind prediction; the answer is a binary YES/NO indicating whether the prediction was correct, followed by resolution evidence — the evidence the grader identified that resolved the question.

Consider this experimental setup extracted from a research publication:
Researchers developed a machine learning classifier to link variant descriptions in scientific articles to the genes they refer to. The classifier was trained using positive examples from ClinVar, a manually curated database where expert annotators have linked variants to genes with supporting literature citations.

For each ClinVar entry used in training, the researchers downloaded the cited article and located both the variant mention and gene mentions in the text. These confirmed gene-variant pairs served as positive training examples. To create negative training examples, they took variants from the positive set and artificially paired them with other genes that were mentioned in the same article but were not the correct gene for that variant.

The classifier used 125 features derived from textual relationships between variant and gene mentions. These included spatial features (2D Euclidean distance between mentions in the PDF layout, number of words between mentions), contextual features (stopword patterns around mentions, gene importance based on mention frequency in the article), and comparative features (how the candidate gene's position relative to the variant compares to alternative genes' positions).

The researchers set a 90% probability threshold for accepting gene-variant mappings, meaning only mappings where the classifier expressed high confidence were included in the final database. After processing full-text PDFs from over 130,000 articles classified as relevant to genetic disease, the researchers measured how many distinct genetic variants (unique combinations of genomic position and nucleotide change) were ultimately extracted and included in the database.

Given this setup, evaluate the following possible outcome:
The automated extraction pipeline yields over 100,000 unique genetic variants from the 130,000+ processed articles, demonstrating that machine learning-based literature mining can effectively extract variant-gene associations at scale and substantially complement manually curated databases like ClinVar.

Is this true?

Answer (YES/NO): YES